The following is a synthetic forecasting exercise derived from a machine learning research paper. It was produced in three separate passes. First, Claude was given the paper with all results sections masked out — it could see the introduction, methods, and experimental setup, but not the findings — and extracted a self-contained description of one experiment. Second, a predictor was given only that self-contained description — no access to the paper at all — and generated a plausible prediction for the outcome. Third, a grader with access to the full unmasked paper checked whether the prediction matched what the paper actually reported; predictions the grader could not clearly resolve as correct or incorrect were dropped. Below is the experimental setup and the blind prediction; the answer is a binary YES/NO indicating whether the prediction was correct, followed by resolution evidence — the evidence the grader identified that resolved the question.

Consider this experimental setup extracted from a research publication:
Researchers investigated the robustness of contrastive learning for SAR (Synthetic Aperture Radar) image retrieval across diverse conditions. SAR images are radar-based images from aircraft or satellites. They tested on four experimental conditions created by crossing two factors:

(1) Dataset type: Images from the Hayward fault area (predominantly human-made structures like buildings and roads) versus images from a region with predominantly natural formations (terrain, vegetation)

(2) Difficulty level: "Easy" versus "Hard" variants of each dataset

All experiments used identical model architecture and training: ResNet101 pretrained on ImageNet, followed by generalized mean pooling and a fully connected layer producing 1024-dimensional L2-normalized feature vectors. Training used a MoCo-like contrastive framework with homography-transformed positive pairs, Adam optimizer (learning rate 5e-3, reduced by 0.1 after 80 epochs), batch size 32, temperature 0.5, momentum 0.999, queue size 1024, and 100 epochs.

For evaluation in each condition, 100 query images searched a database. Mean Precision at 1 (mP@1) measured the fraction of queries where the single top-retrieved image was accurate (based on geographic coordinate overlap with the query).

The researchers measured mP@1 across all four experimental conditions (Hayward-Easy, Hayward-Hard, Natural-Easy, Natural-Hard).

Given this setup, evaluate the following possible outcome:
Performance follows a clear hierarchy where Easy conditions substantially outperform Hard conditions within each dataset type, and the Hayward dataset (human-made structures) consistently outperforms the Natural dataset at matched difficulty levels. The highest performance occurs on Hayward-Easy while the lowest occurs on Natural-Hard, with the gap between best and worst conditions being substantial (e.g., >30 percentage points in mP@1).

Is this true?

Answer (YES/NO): NO